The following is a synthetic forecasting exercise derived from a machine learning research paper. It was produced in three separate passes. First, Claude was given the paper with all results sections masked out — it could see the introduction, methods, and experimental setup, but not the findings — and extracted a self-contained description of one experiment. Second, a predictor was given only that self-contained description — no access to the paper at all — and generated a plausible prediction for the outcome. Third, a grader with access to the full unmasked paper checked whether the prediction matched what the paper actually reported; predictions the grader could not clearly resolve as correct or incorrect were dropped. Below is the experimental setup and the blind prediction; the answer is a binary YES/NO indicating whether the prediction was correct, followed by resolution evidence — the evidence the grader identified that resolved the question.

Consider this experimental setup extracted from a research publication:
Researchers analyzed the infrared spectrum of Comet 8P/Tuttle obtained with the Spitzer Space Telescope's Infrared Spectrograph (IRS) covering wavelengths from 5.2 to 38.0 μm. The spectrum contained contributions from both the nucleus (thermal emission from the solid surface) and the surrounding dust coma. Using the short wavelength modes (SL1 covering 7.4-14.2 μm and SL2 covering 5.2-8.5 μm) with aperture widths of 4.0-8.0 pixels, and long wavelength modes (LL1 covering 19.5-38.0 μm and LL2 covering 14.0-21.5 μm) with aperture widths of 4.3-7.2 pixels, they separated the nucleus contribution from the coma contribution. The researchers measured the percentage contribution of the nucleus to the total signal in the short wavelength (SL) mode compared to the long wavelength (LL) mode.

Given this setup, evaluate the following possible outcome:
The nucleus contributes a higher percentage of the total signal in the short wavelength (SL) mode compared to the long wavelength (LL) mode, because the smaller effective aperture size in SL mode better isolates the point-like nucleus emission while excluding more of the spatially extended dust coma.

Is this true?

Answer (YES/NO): YES